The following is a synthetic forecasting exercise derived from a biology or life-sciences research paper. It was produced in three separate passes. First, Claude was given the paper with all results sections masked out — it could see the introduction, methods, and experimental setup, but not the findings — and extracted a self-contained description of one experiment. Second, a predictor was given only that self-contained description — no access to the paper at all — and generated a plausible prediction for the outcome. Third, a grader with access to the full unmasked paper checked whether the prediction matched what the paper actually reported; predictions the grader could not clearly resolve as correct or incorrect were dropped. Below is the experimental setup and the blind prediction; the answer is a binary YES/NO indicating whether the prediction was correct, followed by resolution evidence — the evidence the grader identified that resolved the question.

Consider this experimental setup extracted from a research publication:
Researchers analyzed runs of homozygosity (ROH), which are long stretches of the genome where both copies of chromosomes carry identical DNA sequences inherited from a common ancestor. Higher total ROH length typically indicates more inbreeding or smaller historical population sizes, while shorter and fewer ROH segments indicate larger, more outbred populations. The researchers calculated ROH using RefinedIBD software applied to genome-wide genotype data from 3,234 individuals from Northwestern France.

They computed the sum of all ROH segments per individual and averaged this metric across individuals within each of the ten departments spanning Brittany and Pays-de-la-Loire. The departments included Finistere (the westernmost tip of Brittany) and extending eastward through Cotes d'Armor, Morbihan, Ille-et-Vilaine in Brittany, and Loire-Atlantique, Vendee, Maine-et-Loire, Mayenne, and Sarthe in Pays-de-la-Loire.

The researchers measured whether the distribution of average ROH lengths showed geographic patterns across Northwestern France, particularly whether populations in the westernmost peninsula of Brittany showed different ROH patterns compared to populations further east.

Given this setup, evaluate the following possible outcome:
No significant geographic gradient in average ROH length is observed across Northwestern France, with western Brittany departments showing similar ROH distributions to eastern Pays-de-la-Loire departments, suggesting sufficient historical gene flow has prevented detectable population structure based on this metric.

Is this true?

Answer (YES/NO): NO